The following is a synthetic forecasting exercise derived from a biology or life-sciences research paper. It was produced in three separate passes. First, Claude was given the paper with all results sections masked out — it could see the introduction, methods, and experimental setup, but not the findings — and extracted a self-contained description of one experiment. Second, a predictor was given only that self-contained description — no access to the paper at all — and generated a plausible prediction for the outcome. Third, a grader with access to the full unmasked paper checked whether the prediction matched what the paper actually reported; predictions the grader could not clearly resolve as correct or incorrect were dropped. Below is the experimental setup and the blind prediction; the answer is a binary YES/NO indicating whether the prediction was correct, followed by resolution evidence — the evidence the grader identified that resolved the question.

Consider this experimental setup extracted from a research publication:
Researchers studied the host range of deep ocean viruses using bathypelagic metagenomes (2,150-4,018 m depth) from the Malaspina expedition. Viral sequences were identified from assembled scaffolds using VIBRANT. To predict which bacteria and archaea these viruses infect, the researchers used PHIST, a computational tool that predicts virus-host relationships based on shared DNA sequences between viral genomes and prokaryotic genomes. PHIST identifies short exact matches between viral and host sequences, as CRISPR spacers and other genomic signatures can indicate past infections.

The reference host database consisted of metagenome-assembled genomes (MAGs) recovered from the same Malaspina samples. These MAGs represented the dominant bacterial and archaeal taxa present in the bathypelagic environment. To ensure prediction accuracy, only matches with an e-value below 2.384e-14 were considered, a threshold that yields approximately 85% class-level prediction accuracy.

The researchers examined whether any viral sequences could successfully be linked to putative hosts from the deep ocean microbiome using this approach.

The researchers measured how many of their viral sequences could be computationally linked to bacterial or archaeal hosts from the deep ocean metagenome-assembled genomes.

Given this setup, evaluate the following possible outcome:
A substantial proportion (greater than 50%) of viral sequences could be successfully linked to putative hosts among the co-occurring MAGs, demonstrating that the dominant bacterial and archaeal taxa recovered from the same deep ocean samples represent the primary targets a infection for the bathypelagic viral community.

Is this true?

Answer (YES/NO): NO